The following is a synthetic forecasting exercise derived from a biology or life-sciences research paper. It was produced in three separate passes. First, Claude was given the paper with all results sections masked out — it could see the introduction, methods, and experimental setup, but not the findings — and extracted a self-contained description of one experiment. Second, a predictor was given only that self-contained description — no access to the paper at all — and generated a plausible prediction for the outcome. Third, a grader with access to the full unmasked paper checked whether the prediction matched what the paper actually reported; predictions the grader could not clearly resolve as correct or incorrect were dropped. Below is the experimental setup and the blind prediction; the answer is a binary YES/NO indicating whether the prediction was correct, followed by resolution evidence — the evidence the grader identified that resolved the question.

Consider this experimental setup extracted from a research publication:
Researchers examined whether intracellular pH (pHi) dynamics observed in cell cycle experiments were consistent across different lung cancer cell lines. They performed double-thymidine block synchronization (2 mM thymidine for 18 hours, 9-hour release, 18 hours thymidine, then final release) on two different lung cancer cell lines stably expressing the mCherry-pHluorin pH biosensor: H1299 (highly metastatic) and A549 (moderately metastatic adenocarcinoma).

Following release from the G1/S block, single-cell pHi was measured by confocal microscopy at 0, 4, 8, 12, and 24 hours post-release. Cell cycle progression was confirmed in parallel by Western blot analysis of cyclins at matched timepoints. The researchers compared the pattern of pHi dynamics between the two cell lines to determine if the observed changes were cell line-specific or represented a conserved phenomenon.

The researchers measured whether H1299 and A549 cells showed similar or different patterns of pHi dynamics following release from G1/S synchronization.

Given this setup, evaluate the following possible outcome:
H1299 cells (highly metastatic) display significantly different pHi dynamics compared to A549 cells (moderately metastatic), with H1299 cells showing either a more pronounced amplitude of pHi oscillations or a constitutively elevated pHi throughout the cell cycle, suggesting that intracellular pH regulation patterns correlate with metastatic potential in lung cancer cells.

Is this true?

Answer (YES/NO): NO